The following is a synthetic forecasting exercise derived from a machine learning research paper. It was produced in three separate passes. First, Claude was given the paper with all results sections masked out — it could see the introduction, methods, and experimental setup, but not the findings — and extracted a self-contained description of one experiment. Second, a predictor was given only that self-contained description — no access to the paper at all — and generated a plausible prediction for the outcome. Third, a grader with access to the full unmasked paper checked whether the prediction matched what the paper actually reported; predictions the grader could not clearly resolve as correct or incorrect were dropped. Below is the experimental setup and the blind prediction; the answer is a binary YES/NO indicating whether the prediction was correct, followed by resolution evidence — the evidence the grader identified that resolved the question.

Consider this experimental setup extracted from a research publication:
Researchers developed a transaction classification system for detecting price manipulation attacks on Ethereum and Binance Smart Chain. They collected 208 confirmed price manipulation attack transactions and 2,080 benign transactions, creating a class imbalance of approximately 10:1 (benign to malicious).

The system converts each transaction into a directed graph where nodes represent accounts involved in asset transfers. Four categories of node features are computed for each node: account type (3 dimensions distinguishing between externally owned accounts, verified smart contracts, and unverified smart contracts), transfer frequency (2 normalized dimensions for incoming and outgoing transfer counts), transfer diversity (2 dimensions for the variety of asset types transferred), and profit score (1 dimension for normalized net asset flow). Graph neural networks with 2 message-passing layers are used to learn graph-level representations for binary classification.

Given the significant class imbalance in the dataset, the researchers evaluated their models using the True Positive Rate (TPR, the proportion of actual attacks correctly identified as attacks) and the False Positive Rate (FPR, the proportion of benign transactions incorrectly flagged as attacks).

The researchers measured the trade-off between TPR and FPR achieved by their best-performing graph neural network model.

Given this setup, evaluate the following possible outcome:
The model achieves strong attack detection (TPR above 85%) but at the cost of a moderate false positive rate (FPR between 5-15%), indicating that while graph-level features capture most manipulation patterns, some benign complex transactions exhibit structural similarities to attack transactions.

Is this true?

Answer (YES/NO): YES